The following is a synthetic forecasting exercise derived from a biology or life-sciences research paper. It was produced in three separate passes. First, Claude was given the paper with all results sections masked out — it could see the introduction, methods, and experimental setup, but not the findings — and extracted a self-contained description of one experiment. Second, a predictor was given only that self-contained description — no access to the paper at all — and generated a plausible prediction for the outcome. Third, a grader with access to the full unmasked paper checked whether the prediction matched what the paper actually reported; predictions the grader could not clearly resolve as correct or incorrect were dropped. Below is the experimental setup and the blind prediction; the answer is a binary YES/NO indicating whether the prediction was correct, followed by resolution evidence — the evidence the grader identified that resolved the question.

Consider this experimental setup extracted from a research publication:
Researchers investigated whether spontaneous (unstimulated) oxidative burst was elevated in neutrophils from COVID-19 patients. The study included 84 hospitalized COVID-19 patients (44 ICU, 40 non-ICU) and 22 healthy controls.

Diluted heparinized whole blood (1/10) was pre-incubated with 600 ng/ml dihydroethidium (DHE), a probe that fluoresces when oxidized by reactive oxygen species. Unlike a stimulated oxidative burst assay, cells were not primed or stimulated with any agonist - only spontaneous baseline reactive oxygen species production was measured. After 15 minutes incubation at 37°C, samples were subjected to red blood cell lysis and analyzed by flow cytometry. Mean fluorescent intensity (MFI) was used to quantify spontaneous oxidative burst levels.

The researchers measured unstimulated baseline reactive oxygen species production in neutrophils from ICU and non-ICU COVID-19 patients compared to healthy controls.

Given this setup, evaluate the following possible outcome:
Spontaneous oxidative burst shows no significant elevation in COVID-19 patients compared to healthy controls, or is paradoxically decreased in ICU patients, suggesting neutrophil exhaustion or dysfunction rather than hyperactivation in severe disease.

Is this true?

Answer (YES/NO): NO